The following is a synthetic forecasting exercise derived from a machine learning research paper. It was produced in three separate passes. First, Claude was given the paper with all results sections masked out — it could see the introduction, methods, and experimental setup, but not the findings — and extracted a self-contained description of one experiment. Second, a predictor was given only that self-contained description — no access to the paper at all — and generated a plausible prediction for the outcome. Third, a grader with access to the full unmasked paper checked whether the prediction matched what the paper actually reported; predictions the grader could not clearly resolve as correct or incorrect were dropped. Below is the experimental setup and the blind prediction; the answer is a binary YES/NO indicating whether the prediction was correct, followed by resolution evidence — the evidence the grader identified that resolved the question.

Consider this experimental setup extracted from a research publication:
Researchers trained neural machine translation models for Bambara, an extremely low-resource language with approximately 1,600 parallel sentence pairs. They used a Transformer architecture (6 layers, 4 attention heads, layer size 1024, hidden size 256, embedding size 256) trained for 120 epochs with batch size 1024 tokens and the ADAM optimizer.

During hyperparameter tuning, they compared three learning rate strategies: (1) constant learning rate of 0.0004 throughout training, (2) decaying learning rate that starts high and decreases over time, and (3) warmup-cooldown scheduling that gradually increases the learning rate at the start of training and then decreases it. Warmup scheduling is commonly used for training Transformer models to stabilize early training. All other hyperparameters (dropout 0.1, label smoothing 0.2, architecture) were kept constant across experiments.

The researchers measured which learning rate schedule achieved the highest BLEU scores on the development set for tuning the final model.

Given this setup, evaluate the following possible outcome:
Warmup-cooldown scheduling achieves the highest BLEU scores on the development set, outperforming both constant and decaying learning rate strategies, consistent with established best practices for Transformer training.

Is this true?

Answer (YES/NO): NO